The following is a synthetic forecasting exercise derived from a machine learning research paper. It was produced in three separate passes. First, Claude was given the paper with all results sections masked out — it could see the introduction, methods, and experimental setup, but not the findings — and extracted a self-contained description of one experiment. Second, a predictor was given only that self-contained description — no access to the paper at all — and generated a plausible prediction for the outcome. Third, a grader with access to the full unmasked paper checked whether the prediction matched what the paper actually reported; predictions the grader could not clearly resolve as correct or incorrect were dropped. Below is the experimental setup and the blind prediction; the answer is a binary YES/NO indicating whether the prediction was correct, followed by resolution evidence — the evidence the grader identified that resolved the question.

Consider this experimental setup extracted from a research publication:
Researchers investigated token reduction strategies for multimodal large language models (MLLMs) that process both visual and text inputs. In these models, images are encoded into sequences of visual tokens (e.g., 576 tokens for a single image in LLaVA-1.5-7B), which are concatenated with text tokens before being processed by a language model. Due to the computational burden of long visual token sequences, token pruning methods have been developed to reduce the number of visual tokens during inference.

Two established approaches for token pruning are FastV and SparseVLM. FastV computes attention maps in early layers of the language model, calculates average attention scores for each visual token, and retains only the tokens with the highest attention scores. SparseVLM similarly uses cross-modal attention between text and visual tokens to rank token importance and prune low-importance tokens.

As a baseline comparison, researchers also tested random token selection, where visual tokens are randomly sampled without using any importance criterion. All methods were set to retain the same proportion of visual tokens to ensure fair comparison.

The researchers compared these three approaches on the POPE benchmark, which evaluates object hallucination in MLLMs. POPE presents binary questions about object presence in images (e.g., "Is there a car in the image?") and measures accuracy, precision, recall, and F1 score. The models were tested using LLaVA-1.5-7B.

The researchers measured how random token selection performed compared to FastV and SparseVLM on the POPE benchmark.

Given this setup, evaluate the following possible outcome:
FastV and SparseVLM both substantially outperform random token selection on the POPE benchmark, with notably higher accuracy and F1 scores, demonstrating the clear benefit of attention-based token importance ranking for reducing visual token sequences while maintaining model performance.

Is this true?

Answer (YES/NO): NO